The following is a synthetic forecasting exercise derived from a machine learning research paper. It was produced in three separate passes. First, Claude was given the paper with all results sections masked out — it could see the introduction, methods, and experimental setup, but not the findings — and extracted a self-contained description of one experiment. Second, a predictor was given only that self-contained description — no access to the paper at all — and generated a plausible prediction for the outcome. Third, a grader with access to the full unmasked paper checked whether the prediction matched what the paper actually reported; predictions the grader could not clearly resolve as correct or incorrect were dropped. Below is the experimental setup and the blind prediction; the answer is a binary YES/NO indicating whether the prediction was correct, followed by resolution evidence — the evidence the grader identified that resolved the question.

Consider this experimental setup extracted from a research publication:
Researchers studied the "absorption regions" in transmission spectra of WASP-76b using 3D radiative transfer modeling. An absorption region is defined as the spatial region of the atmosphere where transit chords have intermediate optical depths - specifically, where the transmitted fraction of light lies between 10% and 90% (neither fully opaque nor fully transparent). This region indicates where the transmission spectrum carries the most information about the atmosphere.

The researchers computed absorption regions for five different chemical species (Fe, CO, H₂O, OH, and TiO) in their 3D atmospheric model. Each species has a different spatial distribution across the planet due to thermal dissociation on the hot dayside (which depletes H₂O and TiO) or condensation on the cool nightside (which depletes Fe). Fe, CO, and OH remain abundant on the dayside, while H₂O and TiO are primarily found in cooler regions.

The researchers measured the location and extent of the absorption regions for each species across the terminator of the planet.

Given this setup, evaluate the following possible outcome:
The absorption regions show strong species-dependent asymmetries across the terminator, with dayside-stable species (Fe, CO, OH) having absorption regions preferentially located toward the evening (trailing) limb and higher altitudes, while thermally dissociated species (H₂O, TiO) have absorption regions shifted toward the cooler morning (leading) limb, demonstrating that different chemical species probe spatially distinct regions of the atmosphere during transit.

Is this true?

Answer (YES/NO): NO